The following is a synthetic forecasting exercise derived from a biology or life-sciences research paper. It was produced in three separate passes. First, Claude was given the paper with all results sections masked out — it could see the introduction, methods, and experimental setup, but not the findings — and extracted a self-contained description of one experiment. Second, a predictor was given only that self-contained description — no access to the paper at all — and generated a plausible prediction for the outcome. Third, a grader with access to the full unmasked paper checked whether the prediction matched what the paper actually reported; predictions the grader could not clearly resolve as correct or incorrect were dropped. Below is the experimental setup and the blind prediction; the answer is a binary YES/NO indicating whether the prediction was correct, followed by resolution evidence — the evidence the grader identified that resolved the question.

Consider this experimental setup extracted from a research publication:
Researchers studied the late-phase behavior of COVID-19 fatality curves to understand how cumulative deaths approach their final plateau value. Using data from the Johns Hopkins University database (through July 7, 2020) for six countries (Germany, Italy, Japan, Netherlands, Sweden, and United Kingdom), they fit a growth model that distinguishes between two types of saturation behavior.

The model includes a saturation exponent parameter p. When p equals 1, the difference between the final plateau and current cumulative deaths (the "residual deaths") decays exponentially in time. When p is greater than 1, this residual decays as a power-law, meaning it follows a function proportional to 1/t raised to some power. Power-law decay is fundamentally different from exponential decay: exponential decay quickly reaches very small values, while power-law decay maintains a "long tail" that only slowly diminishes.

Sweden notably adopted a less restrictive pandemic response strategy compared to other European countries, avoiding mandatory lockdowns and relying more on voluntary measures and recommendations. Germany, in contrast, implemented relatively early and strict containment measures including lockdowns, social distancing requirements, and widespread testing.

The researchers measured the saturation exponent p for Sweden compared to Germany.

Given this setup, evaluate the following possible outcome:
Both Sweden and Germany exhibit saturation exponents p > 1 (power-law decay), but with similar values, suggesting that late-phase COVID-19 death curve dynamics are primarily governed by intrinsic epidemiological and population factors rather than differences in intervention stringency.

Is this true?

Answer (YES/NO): NO